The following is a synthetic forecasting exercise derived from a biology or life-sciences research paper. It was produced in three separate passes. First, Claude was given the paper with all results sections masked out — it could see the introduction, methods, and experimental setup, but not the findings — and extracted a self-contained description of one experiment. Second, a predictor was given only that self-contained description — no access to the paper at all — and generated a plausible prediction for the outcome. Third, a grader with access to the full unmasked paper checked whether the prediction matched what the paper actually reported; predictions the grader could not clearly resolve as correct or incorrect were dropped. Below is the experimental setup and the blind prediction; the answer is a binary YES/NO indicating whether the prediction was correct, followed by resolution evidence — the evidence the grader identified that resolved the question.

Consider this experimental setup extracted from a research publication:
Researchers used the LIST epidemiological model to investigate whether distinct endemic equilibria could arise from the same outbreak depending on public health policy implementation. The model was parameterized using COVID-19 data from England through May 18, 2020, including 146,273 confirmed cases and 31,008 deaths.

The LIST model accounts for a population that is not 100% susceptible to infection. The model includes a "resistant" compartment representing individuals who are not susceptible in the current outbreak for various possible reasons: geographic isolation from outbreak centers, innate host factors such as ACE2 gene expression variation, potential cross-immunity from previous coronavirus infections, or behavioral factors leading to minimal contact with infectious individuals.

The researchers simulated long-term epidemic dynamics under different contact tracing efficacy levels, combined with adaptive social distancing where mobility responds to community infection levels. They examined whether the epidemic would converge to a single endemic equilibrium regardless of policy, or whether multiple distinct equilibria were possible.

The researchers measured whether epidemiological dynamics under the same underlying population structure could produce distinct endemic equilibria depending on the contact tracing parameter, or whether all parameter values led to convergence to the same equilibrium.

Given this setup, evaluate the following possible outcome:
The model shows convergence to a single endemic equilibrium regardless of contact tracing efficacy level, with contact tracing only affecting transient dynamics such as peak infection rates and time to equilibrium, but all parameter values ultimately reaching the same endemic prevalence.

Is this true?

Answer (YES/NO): NO